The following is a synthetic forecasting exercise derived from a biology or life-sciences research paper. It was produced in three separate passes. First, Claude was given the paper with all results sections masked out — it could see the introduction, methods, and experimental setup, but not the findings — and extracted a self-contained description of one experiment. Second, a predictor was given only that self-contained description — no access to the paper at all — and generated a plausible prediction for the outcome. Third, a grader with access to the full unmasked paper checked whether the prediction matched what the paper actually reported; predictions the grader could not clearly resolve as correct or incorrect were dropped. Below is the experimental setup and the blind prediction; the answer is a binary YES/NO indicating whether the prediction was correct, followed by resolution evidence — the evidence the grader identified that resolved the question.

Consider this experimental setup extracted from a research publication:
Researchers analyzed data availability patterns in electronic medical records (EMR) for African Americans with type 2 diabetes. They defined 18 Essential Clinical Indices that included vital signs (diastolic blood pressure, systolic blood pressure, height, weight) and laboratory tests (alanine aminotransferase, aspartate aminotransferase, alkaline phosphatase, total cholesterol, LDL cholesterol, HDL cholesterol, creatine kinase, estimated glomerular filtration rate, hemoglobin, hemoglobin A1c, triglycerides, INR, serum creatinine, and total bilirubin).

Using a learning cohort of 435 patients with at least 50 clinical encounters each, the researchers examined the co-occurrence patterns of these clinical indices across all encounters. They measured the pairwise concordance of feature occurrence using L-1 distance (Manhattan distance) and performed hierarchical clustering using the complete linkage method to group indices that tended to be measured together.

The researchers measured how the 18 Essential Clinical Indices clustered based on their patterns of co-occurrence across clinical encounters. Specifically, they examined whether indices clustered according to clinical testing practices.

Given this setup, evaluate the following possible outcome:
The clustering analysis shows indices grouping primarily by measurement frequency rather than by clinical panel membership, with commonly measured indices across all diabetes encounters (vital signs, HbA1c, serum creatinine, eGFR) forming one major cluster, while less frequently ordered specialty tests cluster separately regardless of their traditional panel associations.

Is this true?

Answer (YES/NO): NO